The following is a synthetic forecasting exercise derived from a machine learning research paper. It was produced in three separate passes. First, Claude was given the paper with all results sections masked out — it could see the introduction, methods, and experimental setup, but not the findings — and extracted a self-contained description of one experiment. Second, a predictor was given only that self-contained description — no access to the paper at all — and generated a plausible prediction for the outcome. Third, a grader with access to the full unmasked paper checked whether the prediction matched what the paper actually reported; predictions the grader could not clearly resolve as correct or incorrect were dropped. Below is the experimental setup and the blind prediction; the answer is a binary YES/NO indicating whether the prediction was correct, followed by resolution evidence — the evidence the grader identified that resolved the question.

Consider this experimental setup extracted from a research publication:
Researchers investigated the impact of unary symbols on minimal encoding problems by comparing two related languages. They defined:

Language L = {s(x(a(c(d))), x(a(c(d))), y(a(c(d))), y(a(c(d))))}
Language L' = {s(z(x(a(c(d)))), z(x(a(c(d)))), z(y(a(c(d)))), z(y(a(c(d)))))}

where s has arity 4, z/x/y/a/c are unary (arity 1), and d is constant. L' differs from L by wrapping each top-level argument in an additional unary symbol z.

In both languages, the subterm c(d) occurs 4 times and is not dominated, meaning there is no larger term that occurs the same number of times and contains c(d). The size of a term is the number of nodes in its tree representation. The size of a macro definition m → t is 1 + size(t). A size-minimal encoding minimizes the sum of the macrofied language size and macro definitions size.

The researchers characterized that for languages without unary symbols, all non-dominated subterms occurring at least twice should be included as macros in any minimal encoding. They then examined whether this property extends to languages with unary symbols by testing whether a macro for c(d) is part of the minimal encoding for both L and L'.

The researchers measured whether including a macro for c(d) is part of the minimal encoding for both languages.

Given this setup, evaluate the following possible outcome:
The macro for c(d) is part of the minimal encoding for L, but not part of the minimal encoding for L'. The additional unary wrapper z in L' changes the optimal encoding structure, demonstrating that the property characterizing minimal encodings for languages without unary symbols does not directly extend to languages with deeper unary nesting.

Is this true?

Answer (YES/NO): YES